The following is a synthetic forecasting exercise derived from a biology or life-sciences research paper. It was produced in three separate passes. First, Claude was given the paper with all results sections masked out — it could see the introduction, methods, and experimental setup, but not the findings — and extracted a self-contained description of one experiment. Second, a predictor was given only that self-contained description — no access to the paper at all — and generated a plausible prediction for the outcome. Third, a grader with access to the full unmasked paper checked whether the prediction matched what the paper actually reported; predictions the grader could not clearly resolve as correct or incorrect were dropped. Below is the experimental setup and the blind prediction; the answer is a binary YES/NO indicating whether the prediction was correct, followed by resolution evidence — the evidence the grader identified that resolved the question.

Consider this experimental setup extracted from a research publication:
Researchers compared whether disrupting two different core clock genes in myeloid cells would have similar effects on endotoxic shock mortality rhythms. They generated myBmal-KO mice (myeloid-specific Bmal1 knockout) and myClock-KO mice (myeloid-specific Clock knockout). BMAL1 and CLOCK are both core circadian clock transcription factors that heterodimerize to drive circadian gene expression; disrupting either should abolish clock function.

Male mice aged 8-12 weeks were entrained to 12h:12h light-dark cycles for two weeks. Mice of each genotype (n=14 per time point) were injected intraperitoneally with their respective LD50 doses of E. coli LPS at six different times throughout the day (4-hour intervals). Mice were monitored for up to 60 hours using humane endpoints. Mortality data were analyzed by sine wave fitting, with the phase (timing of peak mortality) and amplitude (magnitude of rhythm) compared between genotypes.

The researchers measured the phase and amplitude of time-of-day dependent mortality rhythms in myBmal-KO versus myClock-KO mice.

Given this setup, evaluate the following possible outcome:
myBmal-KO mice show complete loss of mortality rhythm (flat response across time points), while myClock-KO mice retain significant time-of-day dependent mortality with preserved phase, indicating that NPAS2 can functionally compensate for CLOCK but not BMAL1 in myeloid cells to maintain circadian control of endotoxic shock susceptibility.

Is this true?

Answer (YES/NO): NO